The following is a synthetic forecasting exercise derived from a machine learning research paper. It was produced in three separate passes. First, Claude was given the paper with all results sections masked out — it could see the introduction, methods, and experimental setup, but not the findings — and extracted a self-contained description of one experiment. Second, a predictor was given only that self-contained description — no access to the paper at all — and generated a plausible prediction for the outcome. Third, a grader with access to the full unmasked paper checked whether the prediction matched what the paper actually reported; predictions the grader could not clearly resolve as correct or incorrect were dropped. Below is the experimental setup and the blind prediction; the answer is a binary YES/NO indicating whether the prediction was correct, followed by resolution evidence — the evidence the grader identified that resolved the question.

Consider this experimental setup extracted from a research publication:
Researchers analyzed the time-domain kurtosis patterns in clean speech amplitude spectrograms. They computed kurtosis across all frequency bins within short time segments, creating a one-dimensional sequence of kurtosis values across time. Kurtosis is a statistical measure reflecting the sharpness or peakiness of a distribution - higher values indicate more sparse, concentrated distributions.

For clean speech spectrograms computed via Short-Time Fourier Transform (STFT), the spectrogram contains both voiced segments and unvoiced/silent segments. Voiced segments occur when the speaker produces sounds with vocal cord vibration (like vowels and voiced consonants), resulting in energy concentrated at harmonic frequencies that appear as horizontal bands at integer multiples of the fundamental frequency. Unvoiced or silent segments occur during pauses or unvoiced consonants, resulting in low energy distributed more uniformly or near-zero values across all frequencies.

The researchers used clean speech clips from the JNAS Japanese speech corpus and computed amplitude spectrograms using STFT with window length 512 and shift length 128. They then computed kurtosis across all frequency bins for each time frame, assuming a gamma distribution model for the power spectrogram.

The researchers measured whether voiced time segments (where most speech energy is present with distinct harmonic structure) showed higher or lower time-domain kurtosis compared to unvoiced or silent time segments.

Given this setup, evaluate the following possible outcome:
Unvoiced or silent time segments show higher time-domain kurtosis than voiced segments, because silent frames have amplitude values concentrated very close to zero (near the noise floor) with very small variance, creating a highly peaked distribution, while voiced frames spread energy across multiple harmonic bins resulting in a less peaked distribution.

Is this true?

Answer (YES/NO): NO